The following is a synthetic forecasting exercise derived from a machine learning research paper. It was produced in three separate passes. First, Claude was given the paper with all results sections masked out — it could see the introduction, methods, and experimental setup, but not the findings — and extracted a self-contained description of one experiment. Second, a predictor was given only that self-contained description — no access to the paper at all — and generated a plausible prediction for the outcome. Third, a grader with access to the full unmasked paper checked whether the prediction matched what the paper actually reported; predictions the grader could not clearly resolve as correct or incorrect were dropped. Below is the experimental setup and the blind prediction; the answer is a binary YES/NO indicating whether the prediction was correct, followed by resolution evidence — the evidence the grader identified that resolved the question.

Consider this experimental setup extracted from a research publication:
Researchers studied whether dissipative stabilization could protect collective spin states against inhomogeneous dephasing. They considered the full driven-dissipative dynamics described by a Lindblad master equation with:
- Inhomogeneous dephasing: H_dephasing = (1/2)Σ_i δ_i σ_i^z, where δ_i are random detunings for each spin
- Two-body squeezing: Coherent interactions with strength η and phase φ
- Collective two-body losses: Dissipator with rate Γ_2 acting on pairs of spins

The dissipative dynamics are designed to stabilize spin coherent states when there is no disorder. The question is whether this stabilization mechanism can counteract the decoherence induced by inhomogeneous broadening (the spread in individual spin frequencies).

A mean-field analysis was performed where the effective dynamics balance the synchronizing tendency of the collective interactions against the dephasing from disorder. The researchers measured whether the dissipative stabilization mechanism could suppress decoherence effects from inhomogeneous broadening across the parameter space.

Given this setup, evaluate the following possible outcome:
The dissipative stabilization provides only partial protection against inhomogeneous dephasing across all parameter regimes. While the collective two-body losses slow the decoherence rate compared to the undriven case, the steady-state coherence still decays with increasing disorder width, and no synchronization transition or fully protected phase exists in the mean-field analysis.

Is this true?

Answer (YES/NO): NO